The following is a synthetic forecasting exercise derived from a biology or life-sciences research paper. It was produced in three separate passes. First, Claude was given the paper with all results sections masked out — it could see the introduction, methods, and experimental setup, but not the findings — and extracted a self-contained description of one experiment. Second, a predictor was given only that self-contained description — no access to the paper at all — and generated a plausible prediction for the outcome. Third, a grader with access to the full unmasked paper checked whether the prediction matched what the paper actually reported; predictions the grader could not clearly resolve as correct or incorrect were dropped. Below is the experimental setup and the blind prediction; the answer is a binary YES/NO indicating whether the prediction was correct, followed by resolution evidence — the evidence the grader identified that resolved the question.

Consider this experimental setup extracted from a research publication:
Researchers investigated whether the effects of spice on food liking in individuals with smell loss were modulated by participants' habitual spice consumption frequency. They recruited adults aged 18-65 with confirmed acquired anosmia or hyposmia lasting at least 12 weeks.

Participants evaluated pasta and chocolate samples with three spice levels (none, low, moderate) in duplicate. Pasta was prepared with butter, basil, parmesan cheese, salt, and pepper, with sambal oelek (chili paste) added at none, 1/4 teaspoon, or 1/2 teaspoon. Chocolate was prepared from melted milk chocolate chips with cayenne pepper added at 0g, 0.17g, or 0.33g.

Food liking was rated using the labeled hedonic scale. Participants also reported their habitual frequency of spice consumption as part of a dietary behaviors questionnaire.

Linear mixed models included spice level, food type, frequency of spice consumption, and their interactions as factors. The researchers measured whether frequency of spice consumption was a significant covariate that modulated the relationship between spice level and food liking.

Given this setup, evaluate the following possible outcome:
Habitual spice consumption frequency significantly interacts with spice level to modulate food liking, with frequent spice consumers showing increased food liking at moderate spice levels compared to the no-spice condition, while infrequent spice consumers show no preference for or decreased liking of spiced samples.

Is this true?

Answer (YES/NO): NO